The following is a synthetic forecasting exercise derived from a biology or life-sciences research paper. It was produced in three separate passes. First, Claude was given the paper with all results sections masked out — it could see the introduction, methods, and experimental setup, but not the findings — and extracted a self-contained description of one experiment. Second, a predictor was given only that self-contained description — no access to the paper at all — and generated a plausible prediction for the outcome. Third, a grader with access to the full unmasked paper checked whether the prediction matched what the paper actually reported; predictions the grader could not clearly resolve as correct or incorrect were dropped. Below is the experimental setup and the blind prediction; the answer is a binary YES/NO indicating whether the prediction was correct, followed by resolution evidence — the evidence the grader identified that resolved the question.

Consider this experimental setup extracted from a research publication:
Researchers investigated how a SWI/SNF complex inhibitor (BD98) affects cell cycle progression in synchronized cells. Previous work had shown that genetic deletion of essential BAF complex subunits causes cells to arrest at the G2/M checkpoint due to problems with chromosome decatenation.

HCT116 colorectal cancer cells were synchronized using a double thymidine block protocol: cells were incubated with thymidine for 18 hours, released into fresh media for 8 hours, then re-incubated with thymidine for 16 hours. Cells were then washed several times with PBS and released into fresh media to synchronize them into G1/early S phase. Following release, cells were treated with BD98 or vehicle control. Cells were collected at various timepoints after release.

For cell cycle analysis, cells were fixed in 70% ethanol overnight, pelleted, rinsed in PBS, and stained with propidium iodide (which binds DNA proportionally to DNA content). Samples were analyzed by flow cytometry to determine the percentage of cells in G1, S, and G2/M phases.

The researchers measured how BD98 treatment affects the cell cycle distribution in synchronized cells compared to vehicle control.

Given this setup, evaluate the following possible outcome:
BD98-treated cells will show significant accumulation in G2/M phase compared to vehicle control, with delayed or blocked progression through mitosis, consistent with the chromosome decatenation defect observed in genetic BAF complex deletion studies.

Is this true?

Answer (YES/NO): NO